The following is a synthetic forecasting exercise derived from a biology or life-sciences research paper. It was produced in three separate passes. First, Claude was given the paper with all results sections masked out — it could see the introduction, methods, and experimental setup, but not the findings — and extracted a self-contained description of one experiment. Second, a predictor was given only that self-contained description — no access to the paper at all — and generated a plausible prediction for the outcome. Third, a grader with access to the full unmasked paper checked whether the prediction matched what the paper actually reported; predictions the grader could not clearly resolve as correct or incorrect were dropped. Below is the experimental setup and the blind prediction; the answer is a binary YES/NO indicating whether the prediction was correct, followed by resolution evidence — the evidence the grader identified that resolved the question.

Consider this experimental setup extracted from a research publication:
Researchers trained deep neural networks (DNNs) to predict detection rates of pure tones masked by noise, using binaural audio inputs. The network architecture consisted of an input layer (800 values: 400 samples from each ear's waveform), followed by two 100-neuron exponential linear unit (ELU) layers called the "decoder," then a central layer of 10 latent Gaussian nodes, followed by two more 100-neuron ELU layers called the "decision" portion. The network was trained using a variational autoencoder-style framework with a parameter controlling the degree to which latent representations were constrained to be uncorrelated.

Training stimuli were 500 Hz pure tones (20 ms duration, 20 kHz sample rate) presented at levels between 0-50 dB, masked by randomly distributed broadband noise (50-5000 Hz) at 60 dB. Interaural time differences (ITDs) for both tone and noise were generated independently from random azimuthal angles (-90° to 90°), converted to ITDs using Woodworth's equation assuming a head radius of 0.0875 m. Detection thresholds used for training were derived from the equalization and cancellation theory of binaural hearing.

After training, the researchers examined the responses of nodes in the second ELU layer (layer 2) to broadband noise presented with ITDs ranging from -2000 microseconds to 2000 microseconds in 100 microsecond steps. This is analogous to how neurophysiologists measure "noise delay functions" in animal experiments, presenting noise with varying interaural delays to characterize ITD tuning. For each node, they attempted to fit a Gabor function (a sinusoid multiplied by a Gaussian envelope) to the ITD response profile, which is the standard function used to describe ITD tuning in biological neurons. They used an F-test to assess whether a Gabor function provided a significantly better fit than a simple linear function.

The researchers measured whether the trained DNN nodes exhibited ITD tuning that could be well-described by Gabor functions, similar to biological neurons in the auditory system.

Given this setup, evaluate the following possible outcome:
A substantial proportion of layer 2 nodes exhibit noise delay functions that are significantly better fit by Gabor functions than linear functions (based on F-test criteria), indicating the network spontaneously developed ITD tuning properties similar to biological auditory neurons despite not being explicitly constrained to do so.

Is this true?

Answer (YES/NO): YES